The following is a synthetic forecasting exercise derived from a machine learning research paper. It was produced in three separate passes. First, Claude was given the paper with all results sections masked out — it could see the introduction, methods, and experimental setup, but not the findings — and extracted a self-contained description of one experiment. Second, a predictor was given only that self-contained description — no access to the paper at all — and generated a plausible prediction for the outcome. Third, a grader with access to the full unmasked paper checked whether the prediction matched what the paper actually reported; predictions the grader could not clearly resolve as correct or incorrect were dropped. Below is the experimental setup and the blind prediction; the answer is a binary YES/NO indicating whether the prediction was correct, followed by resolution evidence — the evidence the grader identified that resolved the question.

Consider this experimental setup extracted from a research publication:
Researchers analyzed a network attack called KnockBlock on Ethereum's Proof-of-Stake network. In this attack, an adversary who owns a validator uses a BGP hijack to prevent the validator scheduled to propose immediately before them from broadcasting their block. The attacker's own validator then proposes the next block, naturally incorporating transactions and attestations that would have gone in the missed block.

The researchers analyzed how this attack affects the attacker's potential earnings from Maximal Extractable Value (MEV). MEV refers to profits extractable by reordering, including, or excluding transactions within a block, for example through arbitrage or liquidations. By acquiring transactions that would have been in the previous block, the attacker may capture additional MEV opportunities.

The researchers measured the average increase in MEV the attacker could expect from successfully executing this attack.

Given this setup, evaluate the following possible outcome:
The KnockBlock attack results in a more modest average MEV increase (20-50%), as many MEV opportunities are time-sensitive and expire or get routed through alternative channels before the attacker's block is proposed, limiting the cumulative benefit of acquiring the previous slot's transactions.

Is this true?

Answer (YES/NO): YES